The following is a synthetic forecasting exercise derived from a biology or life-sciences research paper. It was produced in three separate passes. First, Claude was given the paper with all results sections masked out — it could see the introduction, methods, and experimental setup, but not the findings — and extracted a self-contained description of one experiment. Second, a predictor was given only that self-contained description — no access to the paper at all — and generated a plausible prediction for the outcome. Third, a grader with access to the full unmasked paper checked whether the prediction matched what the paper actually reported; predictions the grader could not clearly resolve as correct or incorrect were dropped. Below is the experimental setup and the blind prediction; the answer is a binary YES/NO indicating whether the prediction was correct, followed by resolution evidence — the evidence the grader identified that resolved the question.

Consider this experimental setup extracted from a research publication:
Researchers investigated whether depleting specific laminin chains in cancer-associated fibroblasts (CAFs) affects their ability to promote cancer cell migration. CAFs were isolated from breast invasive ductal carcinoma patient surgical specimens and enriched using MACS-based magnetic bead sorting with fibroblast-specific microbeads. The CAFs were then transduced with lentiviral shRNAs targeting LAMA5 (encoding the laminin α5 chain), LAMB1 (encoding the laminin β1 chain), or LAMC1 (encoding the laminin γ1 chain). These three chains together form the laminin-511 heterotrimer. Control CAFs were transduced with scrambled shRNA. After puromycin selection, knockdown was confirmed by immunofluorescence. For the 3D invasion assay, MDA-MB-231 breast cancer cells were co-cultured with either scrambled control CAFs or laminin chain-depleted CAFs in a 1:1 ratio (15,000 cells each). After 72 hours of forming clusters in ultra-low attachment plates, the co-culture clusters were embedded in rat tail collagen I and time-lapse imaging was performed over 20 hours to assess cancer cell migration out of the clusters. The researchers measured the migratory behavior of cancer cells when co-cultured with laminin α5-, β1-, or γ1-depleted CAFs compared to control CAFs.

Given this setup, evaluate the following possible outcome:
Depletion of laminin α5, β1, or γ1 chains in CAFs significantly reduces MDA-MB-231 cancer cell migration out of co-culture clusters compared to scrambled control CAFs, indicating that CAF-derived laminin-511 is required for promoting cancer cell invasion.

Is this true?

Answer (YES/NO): YES